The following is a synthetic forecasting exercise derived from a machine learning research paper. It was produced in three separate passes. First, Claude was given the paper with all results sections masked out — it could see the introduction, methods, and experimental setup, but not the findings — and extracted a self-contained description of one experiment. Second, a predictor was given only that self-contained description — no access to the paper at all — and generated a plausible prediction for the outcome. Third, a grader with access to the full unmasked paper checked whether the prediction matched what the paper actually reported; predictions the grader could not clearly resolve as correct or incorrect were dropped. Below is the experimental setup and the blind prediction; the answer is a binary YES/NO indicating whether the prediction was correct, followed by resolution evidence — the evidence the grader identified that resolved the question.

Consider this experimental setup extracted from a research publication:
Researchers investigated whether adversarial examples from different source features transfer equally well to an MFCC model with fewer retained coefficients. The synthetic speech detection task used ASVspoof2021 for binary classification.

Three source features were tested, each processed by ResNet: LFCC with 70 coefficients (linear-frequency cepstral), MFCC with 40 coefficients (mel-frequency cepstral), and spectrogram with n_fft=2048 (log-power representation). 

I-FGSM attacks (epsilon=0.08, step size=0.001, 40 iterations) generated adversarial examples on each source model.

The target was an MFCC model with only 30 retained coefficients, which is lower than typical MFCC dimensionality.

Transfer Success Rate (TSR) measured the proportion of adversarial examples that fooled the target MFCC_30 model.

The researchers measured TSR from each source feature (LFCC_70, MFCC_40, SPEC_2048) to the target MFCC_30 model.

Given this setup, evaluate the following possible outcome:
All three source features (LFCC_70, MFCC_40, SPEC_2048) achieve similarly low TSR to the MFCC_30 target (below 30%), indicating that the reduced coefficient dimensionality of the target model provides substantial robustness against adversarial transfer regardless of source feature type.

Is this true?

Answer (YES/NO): NO